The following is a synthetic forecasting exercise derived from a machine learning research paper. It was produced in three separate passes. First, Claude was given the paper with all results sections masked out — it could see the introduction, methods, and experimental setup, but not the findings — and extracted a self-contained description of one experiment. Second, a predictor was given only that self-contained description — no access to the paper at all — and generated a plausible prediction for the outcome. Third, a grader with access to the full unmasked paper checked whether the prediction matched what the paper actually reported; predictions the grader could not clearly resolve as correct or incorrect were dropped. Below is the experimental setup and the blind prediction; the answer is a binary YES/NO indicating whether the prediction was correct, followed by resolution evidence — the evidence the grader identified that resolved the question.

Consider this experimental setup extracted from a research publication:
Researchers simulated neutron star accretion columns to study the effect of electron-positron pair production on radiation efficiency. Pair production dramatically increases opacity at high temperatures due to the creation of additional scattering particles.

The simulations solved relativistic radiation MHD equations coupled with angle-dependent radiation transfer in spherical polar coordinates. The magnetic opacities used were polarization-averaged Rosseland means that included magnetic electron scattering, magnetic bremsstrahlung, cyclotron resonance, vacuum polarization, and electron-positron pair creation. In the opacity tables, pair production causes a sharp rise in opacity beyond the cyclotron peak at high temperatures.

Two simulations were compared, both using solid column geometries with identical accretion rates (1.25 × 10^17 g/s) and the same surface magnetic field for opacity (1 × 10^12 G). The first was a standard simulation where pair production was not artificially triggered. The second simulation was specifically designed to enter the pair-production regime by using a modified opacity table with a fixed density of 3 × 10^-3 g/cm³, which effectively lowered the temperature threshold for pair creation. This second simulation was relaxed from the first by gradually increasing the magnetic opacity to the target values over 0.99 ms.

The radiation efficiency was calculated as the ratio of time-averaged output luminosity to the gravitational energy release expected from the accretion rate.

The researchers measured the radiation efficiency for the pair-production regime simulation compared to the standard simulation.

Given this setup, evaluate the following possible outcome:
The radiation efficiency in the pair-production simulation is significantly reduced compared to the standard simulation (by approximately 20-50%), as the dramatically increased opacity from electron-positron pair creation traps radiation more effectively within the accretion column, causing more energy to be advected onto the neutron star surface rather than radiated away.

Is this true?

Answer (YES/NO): NO